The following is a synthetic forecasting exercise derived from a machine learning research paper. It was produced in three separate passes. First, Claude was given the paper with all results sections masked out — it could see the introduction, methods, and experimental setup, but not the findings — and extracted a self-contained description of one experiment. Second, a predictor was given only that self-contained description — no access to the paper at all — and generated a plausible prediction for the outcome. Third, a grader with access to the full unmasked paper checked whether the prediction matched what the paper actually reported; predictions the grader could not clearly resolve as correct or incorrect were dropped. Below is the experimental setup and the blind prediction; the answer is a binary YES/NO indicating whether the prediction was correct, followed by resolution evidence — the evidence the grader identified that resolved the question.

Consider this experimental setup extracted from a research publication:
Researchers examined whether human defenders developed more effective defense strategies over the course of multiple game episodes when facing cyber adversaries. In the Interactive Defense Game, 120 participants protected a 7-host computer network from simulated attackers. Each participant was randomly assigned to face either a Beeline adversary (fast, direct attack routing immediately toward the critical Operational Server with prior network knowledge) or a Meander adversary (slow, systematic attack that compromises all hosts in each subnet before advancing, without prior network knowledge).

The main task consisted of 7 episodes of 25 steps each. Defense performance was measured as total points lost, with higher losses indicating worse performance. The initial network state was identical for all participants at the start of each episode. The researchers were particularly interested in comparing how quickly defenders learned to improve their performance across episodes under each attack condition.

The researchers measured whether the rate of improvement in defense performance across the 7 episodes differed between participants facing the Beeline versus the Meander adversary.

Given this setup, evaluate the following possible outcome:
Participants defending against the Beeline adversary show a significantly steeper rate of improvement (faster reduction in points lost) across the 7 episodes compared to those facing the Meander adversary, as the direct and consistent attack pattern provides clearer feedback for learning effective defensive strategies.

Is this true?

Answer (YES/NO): YES